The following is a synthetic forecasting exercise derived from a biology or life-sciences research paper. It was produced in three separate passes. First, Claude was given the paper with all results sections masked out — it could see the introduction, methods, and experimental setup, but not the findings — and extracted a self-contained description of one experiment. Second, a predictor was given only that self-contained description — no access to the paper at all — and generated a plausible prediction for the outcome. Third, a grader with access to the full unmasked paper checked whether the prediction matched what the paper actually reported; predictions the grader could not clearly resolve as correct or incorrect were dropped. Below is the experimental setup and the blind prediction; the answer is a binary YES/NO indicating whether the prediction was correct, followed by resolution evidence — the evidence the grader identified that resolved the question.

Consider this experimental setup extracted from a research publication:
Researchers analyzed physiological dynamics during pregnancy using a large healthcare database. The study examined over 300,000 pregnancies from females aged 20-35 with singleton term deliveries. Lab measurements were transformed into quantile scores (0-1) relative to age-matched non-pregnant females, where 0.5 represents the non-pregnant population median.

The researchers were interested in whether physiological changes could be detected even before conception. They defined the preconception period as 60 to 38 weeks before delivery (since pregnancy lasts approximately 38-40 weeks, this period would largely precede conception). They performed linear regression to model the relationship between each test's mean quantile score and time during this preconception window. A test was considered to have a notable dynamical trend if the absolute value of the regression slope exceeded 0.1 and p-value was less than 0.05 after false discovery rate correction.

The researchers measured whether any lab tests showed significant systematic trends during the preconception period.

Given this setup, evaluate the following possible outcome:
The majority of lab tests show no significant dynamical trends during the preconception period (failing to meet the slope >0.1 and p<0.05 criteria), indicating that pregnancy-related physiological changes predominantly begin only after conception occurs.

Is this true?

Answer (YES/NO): NO